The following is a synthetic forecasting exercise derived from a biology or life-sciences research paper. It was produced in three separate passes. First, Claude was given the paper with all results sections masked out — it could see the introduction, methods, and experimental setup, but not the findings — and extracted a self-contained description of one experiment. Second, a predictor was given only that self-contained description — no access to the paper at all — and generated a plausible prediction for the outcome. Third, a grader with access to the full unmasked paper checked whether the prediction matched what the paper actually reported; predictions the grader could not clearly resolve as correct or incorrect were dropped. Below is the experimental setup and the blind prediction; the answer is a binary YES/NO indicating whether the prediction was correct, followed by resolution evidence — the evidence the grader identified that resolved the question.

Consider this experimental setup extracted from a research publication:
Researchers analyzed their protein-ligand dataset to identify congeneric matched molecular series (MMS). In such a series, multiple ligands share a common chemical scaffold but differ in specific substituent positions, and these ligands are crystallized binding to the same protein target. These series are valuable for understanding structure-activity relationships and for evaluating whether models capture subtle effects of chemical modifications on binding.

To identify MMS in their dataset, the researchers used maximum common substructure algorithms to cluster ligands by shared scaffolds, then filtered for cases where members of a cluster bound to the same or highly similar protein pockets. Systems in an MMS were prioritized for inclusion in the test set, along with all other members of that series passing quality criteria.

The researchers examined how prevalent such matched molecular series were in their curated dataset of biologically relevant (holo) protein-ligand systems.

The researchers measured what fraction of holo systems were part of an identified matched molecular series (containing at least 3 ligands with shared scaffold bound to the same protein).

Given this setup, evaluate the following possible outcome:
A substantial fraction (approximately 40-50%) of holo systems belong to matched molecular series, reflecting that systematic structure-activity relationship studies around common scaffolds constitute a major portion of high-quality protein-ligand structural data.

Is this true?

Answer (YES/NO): NO